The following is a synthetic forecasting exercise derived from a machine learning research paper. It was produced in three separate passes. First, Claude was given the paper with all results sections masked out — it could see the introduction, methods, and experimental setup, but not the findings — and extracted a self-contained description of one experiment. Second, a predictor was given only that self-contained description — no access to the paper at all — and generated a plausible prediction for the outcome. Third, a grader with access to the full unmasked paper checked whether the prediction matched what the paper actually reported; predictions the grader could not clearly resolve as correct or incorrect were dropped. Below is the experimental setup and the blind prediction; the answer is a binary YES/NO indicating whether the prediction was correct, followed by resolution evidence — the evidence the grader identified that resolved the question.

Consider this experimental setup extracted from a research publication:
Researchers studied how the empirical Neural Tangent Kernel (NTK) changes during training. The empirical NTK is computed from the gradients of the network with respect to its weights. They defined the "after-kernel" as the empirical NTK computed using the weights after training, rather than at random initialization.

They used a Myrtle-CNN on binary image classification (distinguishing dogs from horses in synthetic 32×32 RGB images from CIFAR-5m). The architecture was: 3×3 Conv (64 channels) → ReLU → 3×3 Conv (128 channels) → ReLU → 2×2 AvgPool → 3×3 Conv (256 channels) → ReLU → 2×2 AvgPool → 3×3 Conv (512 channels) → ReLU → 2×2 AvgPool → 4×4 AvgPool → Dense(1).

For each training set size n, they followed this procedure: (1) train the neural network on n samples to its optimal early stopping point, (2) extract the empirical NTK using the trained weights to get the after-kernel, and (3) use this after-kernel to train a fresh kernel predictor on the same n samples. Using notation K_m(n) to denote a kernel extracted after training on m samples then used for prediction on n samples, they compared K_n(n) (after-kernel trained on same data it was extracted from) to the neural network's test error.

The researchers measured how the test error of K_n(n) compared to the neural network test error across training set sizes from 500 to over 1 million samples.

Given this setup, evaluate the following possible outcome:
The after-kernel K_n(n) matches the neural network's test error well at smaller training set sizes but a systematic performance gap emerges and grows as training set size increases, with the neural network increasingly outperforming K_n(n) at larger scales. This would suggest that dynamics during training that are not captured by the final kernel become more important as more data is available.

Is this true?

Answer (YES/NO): NO